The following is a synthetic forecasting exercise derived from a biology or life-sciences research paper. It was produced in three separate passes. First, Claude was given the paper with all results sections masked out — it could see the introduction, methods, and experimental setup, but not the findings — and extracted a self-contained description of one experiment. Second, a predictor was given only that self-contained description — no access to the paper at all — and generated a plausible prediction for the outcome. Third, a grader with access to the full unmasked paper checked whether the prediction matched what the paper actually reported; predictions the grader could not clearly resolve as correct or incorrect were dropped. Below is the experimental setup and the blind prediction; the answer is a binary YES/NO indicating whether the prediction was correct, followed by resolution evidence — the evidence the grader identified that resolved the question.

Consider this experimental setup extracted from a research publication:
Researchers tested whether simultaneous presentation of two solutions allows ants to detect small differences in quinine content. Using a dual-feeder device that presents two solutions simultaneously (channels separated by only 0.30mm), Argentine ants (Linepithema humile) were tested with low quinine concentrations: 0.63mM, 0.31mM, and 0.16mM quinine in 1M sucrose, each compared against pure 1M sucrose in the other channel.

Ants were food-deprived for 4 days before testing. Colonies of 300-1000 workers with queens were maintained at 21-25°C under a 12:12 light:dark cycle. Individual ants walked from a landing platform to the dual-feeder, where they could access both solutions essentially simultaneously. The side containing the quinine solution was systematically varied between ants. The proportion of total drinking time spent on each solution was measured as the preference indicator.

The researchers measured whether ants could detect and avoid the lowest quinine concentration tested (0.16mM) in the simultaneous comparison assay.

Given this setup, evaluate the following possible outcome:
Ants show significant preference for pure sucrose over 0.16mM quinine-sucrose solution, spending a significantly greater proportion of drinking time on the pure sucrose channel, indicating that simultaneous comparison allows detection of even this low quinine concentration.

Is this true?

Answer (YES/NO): NO